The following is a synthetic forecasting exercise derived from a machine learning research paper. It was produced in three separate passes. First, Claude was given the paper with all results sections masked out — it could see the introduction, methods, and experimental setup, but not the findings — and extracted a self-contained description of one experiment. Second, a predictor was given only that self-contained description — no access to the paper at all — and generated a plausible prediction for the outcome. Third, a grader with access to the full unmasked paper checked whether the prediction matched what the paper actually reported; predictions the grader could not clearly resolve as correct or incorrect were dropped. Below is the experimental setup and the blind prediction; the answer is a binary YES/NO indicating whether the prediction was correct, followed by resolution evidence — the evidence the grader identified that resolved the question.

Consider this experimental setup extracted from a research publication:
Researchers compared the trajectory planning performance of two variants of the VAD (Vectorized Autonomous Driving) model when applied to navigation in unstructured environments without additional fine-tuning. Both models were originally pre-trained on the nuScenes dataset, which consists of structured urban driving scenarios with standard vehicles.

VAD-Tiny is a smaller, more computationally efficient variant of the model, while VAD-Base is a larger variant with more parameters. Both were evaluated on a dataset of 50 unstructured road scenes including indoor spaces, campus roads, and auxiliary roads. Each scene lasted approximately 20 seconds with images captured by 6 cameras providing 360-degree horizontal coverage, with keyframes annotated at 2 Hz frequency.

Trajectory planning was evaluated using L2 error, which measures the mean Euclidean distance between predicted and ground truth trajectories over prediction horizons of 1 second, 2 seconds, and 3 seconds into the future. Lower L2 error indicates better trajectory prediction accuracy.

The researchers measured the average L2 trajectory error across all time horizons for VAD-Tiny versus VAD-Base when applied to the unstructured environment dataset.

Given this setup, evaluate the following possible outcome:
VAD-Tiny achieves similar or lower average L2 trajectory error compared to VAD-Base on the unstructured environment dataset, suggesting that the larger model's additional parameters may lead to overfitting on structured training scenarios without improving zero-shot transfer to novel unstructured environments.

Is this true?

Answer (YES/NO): NO